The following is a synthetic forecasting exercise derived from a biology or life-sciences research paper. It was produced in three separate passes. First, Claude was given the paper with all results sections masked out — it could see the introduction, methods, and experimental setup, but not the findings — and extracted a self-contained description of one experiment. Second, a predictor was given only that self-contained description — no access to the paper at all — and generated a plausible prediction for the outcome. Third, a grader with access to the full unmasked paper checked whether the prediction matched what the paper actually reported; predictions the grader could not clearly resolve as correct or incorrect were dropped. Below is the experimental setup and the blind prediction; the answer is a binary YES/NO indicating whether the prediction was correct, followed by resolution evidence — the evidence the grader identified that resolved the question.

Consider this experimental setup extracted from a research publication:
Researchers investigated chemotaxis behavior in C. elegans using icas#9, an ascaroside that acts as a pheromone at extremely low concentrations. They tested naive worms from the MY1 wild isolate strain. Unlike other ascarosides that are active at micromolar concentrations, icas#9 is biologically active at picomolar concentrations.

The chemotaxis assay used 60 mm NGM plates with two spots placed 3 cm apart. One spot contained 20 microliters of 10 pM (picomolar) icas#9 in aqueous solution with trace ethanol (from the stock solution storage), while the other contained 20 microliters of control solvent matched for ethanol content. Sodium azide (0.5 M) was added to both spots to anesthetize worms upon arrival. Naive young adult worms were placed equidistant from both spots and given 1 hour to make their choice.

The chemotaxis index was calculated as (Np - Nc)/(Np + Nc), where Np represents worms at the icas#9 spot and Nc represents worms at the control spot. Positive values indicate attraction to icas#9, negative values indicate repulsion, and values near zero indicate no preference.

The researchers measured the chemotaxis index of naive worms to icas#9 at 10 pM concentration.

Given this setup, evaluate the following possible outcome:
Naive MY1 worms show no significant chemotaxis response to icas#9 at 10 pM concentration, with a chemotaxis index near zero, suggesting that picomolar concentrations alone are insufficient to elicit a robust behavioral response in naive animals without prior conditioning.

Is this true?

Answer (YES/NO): NO